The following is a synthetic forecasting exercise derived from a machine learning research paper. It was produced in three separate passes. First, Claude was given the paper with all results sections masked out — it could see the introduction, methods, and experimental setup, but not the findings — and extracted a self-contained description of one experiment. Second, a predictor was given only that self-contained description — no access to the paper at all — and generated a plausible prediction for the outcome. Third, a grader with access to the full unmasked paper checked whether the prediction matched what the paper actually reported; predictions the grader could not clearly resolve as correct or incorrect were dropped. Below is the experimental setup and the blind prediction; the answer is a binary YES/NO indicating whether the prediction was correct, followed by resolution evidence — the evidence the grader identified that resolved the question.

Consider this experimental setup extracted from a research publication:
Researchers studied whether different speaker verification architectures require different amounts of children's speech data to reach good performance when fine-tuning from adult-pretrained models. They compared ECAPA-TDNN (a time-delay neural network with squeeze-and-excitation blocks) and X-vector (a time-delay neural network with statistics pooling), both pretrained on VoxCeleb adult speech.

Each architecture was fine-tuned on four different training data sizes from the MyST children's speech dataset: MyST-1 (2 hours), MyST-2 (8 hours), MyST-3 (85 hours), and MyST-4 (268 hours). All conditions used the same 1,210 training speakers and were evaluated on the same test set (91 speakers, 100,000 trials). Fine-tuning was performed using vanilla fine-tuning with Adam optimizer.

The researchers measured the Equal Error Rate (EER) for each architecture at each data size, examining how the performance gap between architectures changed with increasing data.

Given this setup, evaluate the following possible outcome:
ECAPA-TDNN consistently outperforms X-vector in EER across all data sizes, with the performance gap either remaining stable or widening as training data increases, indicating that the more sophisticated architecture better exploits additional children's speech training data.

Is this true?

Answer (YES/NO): YES